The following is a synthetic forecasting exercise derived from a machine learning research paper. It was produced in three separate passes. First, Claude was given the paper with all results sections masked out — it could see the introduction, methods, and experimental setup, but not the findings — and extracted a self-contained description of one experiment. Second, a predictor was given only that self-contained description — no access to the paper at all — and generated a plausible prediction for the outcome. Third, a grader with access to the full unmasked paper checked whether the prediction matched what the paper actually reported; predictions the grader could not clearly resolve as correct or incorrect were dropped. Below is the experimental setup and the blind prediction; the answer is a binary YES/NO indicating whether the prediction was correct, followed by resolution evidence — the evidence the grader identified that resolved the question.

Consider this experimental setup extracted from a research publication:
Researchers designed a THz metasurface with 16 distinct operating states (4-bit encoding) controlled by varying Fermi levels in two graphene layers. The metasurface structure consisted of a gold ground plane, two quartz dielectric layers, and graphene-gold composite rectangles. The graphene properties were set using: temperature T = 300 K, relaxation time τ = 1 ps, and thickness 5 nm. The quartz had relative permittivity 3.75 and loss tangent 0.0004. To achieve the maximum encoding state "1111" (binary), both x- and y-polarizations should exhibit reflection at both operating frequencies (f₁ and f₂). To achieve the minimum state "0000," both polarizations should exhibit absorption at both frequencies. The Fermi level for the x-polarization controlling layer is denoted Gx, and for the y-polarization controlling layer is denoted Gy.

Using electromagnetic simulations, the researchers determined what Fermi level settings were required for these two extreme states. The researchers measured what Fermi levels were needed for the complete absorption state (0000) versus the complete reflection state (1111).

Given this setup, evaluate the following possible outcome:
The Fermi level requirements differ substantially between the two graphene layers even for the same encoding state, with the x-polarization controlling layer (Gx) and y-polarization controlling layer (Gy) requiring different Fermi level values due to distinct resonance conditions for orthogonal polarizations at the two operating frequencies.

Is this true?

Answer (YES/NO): NO